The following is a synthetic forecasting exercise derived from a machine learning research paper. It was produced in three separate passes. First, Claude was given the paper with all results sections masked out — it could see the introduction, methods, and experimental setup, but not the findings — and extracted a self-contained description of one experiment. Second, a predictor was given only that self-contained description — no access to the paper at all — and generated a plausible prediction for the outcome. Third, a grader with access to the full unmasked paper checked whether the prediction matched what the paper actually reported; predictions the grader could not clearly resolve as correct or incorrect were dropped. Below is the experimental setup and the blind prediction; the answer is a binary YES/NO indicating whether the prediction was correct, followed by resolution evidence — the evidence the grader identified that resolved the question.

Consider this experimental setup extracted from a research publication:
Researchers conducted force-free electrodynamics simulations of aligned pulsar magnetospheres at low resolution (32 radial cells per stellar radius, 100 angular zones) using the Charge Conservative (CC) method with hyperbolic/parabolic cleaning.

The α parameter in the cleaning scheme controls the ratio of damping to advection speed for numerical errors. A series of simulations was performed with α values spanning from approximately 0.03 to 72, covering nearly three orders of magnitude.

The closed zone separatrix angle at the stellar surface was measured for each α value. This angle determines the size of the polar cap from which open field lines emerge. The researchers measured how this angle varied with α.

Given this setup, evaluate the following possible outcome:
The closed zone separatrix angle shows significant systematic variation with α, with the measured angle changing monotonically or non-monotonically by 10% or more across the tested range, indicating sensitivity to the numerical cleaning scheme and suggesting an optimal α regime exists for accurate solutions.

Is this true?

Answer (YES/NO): YES